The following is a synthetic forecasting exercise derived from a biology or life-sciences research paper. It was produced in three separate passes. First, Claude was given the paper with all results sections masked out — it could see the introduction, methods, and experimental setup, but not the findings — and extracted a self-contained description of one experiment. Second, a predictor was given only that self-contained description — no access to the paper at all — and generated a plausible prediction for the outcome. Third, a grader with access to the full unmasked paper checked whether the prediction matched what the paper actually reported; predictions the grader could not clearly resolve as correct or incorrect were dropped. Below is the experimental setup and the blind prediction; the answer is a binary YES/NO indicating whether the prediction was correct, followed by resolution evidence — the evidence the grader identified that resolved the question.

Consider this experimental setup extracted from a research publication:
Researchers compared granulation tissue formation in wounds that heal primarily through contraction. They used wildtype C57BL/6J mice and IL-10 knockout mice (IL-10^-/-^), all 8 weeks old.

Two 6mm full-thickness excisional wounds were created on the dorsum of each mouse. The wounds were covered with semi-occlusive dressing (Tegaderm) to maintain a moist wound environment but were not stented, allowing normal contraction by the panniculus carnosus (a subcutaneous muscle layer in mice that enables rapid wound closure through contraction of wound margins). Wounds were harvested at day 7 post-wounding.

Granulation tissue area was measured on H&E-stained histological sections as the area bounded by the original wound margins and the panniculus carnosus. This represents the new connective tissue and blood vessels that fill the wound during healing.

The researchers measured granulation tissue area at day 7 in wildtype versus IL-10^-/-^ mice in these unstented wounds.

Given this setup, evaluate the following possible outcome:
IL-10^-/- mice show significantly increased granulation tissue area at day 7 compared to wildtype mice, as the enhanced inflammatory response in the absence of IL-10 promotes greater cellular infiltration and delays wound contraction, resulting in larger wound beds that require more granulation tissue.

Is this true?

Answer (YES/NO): YES